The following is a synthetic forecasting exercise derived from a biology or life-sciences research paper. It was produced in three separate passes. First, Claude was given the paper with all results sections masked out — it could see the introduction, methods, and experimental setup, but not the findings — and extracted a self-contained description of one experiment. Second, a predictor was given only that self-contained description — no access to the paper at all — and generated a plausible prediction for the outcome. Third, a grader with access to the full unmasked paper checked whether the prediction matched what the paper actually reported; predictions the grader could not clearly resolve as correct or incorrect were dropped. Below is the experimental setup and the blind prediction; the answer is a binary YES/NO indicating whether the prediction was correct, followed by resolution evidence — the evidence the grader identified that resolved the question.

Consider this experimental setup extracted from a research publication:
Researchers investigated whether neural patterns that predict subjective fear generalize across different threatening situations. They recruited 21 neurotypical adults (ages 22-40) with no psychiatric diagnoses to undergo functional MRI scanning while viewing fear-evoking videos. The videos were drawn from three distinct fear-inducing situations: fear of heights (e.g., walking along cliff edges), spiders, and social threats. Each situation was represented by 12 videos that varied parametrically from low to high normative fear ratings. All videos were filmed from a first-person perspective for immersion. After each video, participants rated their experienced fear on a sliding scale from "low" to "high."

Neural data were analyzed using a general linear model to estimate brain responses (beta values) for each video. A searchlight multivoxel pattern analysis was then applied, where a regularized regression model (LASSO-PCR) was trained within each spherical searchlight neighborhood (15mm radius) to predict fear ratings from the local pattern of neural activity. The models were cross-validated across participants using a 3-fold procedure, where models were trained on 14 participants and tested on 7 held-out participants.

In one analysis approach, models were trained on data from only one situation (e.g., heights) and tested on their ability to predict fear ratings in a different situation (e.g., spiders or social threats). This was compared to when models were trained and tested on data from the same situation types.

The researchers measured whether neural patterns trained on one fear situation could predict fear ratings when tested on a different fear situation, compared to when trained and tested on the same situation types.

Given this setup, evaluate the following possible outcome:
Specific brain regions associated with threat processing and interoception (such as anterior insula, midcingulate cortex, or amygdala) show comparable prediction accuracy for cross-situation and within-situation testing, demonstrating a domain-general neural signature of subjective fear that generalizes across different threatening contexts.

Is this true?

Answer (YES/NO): NO